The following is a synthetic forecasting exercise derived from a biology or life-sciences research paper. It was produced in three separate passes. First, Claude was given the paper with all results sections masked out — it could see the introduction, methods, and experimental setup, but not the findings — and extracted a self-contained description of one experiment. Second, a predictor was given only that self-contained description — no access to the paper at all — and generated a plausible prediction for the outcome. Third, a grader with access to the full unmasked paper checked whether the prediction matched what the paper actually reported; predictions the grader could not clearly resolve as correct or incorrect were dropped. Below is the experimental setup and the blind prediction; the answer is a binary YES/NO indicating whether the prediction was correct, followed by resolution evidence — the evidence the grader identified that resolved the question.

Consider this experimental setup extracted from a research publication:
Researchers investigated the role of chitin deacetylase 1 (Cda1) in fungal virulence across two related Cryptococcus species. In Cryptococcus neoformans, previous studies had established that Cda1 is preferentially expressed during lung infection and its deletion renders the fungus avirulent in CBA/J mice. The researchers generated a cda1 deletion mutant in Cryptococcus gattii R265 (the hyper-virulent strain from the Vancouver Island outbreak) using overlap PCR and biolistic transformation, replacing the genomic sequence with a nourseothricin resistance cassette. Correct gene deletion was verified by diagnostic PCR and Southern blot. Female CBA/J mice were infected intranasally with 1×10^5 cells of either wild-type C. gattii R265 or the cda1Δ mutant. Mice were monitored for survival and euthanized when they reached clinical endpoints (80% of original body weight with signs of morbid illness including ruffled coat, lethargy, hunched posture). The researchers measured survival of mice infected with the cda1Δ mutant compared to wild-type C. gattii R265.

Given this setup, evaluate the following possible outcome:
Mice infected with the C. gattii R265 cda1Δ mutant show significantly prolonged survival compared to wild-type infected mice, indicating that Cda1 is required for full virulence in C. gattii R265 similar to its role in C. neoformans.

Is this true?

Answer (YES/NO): NO